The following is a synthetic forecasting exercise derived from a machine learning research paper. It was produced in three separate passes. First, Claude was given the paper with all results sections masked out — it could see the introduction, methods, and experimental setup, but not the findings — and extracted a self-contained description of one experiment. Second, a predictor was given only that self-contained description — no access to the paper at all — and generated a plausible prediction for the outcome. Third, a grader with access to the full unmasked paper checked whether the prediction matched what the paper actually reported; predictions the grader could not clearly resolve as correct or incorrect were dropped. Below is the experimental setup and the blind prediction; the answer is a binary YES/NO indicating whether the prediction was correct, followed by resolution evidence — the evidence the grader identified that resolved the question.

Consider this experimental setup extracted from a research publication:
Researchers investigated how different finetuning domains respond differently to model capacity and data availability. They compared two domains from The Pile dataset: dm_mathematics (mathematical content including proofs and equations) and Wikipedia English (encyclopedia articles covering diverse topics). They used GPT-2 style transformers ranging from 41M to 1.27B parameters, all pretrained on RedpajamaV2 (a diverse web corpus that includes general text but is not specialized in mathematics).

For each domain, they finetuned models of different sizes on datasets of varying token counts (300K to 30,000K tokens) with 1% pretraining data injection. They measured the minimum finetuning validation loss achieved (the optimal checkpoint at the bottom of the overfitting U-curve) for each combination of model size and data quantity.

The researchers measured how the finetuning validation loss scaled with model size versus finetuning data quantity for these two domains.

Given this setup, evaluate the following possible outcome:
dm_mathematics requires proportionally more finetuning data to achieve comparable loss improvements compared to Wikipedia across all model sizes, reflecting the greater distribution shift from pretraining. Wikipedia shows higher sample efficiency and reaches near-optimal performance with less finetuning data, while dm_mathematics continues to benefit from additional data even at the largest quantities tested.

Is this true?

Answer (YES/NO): NO